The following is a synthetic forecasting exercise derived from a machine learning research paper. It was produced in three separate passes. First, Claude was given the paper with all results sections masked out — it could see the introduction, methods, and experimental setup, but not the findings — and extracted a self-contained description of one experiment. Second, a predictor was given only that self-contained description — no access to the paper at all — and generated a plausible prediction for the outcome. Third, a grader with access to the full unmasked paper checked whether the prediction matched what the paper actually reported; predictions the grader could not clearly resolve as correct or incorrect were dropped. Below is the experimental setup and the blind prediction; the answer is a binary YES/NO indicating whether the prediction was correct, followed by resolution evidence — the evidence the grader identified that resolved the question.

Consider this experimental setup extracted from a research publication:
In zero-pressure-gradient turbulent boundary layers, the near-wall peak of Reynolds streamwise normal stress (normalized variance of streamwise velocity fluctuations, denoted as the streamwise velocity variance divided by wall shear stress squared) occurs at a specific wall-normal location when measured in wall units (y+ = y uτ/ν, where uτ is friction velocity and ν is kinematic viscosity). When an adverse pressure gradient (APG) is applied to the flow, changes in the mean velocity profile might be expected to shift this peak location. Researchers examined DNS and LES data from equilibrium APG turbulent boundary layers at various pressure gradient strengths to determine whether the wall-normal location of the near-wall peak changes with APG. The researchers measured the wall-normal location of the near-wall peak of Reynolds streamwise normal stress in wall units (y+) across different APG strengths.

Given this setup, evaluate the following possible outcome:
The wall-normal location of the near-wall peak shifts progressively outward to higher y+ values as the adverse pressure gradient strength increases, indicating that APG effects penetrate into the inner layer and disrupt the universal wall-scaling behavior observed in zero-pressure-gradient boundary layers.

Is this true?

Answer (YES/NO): NO